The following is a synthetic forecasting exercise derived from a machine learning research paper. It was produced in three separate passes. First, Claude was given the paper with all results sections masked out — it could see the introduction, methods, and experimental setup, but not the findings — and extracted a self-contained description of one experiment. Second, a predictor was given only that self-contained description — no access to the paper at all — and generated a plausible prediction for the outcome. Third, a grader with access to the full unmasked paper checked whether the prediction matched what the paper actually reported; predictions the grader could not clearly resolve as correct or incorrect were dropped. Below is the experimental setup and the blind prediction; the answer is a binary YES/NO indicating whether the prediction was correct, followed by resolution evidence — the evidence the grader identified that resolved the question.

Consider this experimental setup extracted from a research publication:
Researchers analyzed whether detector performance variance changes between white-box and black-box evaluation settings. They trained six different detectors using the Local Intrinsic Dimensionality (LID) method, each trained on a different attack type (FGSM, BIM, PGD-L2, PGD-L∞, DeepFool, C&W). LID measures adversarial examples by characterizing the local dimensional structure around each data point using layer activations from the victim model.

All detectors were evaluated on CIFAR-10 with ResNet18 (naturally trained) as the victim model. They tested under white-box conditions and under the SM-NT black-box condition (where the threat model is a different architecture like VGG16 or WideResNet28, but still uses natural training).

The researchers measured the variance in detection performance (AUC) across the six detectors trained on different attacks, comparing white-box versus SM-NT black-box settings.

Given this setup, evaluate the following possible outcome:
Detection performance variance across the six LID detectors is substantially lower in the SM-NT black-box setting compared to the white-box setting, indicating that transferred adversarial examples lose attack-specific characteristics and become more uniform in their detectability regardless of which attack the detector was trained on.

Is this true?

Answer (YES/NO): NO